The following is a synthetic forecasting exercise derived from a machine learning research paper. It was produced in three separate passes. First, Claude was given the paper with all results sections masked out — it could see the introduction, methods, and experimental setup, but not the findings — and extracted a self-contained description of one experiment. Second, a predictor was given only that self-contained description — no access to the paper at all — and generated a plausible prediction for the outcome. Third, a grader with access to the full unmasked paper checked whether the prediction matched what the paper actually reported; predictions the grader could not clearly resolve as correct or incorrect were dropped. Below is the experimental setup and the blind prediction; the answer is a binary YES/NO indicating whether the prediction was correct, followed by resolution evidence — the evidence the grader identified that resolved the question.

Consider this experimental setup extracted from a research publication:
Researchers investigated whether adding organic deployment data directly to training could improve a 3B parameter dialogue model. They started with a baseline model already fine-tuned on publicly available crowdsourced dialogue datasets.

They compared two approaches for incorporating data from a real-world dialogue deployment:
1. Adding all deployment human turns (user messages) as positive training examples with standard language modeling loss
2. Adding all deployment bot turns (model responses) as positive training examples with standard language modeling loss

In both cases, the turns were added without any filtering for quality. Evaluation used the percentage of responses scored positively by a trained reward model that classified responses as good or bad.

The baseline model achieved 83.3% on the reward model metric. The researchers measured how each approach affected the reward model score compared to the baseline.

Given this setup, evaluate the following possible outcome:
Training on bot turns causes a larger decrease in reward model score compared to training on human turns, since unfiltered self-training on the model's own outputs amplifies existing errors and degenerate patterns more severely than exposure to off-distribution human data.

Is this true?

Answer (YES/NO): NO